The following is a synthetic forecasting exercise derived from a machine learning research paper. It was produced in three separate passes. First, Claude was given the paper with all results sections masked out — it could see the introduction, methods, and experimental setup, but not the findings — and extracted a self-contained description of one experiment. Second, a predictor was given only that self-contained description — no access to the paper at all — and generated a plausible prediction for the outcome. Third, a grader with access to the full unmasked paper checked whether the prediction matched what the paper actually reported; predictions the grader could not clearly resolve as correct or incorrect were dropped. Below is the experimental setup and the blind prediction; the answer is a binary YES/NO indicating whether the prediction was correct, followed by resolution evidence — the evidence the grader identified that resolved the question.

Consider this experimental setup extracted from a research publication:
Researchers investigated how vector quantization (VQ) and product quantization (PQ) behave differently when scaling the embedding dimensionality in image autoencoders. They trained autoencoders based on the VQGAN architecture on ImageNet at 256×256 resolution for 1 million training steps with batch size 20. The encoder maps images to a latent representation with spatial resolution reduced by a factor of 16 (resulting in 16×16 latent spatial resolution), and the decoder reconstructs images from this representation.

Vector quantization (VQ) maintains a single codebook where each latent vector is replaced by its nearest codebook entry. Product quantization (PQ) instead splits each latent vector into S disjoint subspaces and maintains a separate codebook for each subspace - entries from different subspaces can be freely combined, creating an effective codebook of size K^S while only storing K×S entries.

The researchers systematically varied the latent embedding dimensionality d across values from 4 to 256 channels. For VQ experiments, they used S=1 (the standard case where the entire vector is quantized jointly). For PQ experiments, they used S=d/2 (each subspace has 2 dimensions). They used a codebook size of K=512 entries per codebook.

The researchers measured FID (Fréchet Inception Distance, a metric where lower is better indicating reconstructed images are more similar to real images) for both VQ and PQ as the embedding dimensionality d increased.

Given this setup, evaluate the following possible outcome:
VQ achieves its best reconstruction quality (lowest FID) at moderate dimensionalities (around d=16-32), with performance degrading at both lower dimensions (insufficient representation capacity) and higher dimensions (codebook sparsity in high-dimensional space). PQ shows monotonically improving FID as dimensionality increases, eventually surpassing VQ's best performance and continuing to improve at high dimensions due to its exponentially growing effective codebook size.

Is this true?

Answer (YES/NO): NO